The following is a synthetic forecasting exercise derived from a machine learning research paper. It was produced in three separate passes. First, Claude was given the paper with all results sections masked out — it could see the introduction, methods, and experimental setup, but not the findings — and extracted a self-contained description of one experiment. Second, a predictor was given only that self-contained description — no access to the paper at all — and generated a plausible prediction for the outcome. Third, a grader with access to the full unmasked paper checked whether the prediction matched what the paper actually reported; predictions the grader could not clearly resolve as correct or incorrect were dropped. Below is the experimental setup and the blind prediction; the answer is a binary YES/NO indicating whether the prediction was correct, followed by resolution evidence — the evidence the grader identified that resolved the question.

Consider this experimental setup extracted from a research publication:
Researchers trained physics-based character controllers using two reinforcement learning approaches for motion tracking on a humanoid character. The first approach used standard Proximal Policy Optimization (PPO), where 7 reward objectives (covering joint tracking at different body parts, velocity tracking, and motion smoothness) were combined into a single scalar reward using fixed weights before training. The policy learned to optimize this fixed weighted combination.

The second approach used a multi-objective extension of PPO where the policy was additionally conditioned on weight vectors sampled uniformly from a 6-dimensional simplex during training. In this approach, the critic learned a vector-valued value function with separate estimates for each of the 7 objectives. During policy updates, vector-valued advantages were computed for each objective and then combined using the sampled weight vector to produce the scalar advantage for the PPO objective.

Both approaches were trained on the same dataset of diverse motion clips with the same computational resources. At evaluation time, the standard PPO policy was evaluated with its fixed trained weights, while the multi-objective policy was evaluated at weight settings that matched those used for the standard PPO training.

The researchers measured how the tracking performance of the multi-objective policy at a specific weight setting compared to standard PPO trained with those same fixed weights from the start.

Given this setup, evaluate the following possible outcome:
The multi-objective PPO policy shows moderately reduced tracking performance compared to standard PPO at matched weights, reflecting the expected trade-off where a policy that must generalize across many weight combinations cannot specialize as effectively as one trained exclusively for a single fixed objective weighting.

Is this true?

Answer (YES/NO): YES